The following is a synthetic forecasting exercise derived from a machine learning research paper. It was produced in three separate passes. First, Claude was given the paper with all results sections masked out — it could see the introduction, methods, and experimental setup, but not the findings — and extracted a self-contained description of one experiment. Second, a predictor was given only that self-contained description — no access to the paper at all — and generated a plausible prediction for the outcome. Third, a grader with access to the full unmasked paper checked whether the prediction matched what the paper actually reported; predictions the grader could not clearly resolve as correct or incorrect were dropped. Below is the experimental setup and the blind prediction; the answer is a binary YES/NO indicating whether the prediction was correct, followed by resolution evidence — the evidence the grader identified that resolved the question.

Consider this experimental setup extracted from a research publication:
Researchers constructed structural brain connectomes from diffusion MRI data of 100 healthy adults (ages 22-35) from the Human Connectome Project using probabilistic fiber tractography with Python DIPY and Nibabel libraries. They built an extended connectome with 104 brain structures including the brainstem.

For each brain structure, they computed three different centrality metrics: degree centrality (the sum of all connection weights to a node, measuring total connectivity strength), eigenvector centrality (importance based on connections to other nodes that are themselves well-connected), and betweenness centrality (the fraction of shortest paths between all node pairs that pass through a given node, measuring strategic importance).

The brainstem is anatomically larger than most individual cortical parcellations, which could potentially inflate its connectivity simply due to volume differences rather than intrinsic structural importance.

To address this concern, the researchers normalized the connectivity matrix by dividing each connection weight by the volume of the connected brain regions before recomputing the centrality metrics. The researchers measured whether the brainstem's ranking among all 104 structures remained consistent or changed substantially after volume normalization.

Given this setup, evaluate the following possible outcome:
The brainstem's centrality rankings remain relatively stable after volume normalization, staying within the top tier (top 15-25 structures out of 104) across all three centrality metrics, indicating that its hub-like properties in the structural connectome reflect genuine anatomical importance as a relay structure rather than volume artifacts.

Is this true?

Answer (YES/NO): YES